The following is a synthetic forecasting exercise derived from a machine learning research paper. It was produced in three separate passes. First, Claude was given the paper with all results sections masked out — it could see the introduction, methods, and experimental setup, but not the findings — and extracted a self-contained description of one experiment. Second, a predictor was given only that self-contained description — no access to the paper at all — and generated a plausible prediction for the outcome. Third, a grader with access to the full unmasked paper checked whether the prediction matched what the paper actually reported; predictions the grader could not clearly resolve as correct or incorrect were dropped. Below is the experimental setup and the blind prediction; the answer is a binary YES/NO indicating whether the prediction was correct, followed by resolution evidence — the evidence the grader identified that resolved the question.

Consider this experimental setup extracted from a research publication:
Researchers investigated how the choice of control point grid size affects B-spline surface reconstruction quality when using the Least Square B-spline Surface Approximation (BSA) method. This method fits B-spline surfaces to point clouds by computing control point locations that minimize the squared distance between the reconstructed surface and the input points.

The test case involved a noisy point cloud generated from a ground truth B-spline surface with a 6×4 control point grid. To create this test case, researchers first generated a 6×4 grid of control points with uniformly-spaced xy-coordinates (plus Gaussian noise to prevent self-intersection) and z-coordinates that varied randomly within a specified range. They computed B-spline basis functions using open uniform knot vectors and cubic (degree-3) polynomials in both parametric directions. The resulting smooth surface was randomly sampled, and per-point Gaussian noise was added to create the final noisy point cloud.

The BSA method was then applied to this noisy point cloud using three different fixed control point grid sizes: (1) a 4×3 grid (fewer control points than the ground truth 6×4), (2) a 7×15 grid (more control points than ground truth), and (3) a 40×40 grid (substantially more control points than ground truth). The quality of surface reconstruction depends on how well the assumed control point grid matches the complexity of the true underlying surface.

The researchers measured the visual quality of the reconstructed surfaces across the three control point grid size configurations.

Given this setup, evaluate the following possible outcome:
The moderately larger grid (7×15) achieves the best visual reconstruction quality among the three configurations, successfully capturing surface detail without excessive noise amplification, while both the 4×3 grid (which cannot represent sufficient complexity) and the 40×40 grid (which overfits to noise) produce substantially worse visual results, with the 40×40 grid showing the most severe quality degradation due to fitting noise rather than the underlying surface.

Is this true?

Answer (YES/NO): NO